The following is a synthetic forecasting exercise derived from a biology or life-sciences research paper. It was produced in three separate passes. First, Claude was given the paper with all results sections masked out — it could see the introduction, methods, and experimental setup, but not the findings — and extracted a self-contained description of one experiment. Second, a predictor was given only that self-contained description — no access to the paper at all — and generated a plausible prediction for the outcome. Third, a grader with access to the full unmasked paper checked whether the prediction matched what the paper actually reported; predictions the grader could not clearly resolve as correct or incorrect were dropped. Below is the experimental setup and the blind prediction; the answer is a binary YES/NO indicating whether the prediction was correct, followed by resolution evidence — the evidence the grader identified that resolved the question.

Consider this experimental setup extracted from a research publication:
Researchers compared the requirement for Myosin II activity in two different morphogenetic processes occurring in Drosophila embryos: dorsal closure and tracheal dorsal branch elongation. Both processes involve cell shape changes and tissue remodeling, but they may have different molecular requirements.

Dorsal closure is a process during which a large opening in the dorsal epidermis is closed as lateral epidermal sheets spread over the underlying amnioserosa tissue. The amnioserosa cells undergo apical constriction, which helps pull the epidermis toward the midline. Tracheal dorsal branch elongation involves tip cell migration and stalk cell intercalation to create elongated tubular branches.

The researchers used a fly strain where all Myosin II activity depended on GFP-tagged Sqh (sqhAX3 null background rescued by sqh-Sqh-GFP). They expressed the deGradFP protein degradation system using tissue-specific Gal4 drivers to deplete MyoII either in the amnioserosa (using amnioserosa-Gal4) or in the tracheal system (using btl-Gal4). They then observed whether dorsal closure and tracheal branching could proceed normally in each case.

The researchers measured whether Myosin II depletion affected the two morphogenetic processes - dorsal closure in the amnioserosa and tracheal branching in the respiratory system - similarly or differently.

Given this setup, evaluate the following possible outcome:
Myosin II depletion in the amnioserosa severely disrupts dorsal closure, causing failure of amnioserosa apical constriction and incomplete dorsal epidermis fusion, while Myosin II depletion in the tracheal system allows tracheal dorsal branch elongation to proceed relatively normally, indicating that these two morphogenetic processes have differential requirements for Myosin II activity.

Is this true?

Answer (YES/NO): YES